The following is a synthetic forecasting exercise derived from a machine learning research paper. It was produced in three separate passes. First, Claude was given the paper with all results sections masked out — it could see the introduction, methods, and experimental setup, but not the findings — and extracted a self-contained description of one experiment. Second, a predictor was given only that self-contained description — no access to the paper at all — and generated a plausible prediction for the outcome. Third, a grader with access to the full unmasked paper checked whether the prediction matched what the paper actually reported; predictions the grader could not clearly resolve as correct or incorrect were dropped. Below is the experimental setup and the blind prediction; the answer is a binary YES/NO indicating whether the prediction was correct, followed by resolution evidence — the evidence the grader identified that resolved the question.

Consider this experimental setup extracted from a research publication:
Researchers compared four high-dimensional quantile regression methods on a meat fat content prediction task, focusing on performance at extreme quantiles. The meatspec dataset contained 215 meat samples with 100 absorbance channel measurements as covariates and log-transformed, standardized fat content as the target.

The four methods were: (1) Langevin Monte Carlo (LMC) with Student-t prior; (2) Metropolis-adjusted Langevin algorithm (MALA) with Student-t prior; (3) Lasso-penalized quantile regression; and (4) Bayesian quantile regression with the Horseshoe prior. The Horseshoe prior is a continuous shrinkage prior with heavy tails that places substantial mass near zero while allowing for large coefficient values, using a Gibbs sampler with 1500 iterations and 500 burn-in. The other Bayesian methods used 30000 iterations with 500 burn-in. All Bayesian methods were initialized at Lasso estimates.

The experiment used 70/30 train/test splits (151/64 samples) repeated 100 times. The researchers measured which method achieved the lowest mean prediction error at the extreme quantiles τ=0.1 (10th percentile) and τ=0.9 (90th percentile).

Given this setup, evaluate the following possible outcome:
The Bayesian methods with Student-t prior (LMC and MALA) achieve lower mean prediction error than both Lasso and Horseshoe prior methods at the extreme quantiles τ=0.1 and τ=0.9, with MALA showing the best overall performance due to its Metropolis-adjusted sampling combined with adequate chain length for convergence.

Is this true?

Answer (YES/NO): NO